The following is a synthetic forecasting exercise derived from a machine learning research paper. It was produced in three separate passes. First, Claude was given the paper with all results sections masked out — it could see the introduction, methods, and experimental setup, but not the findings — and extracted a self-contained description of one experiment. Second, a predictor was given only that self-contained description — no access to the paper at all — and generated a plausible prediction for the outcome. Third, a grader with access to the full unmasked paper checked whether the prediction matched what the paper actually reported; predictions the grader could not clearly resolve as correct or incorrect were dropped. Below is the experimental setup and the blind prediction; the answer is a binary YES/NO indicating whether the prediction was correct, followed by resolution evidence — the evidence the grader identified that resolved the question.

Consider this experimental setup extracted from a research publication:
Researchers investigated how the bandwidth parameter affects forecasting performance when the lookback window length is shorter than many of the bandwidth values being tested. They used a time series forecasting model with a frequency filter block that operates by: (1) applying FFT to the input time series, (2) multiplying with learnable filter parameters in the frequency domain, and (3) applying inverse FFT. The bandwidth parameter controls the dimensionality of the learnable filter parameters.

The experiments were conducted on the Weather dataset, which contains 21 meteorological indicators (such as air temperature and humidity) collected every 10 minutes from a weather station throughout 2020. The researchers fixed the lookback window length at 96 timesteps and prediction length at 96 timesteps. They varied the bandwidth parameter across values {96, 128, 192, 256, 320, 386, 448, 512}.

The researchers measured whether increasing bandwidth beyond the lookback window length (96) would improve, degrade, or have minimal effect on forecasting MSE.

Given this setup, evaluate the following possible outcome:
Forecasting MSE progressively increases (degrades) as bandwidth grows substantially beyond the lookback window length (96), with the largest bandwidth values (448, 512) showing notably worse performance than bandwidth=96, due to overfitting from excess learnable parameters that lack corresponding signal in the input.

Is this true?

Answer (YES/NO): NO